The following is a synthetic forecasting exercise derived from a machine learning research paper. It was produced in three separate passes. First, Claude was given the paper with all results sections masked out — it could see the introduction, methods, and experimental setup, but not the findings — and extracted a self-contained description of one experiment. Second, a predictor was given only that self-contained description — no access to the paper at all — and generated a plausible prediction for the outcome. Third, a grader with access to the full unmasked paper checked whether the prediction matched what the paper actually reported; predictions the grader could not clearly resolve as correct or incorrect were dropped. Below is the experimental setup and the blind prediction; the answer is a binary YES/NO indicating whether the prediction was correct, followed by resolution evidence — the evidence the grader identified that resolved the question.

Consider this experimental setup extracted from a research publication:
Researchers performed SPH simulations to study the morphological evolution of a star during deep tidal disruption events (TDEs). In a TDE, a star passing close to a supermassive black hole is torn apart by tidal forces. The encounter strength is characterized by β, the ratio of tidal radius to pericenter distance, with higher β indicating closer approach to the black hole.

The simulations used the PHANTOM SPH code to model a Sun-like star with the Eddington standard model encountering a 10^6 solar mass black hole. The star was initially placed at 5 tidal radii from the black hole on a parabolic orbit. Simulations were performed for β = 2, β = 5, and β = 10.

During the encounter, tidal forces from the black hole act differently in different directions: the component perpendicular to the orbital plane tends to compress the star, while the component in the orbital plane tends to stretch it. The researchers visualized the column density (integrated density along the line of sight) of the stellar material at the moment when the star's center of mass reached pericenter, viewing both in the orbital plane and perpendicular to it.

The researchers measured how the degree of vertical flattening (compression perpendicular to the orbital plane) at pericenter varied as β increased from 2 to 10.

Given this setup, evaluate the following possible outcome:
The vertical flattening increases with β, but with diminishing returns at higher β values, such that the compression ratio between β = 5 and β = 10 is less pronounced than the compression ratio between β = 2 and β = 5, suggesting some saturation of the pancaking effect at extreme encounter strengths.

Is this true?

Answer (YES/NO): NO